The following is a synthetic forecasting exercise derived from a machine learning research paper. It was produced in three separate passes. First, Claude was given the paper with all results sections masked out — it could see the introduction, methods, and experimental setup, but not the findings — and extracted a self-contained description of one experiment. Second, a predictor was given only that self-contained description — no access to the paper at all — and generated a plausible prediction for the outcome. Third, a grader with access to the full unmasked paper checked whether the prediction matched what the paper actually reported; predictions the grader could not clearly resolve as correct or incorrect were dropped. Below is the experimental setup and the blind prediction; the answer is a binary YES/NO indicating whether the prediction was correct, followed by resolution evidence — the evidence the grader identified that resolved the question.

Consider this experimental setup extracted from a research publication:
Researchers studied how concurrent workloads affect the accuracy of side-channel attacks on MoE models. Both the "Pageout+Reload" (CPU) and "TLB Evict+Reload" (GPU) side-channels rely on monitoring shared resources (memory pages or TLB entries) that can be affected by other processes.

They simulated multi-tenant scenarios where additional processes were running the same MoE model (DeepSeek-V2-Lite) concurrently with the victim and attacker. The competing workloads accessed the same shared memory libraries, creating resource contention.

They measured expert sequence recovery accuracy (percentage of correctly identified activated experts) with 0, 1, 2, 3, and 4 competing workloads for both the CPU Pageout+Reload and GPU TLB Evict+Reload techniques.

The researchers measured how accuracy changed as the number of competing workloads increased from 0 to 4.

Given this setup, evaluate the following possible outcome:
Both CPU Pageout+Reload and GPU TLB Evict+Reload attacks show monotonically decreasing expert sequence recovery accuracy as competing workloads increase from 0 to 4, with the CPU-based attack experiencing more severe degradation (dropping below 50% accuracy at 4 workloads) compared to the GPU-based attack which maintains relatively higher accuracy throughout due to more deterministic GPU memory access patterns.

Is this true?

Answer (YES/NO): NO